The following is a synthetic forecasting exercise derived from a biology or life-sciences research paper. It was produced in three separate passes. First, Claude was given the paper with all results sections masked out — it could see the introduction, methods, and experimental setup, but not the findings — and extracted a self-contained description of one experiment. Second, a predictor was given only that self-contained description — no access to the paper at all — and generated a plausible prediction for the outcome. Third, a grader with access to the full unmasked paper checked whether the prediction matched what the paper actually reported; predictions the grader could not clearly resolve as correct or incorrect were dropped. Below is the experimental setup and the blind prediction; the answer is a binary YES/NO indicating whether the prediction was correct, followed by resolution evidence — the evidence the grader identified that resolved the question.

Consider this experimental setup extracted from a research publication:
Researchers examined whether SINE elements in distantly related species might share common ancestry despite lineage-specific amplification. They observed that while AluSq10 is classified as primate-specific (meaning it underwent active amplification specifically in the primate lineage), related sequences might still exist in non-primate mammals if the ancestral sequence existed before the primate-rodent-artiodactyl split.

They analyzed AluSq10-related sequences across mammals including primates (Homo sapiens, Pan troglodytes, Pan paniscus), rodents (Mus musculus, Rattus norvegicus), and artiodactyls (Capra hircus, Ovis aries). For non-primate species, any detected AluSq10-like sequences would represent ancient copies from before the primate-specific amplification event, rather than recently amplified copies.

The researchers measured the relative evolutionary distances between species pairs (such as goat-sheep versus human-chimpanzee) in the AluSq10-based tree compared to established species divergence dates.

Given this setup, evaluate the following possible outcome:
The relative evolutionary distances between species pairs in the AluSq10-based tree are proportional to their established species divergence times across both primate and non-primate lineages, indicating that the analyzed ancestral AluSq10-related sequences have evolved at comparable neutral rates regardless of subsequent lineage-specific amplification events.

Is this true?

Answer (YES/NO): NO